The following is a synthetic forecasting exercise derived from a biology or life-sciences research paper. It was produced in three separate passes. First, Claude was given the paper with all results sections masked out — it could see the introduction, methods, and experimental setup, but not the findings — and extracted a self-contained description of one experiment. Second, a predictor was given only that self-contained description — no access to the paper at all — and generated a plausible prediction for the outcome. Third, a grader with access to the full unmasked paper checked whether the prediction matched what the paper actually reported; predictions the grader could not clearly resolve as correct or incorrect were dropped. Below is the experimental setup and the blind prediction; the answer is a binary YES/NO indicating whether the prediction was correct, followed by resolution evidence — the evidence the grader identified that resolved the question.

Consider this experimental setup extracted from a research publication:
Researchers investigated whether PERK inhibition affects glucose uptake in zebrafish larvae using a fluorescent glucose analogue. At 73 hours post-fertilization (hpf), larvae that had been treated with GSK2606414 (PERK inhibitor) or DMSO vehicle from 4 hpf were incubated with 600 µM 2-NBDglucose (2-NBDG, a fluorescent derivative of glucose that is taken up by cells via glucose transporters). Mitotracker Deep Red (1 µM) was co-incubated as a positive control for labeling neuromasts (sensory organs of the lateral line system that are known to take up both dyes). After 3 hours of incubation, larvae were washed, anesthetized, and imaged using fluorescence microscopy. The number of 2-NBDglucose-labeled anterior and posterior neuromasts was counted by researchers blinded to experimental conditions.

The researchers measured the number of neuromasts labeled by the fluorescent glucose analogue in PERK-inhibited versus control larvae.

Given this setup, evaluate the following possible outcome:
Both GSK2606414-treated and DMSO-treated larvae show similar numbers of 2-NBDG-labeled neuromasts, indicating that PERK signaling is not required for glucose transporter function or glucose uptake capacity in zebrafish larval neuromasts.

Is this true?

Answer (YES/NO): NO